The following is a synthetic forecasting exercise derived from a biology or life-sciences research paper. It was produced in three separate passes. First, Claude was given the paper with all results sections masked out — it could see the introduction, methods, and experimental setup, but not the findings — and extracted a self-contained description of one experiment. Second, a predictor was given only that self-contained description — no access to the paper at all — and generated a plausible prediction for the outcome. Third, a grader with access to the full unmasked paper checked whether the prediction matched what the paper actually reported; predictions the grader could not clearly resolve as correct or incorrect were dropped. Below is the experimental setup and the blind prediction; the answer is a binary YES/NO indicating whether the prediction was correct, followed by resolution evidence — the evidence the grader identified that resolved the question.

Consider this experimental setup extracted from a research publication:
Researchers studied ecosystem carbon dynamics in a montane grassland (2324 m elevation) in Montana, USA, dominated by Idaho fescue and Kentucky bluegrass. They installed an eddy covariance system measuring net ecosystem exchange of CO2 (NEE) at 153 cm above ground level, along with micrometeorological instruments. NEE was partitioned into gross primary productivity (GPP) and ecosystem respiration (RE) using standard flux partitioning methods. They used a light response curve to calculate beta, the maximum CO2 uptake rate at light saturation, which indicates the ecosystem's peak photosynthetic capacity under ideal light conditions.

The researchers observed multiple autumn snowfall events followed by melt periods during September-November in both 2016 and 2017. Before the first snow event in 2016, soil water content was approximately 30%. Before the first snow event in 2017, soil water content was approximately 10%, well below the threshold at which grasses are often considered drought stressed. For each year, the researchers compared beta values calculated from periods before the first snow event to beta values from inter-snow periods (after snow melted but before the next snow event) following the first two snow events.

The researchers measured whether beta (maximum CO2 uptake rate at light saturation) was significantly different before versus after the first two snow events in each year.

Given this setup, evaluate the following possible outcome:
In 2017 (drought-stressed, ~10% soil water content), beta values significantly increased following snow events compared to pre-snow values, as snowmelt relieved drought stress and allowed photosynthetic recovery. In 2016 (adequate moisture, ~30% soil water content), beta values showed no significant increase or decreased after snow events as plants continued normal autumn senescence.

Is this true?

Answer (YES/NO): NO